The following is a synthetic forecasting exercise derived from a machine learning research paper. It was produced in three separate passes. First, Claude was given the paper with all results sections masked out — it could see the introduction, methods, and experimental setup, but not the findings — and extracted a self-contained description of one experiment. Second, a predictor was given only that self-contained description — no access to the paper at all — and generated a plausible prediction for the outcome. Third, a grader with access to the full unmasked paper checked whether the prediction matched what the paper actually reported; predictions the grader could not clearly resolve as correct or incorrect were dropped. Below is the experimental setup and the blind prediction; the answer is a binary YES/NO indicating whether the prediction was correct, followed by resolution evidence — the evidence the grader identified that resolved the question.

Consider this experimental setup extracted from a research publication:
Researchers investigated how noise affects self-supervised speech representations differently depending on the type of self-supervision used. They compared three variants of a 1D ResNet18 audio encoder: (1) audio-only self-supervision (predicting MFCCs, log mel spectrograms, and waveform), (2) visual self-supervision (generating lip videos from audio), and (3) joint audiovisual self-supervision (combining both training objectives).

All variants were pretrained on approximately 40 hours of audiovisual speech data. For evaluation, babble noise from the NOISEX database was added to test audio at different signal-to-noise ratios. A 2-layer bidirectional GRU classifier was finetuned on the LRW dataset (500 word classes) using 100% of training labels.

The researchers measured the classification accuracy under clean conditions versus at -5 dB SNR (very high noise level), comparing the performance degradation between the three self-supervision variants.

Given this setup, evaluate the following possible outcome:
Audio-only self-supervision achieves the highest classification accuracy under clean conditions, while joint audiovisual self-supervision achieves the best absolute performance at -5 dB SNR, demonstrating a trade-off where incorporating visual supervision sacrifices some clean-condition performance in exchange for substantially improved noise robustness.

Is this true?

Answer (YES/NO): NO